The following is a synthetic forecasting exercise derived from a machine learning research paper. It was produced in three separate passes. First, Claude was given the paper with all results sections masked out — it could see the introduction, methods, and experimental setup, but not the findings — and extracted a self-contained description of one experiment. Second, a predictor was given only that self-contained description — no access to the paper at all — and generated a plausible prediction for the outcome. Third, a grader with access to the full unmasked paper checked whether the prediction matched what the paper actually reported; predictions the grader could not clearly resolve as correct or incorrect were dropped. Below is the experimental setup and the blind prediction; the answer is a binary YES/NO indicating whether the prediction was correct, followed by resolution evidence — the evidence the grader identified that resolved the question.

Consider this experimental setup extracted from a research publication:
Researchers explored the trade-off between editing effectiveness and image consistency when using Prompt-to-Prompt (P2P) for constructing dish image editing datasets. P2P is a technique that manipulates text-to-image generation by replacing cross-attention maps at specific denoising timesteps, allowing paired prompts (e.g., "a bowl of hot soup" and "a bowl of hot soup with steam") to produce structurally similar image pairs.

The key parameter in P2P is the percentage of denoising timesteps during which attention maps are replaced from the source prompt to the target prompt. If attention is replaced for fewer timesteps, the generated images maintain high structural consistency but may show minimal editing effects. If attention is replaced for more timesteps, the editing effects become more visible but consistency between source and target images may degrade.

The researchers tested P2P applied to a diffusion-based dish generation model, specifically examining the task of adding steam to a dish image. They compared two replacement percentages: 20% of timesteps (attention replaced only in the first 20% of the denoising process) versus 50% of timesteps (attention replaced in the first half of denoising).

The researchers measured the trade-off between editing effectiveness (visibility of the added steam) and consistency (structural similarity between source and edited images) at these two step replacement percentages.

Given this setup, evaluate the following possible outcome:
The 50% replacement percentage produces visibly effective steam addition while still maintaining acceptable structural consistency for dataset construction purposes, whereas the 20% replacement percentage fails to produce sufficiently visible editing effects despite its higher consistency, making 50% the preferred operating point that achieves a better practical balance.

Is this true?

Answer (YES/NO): NO